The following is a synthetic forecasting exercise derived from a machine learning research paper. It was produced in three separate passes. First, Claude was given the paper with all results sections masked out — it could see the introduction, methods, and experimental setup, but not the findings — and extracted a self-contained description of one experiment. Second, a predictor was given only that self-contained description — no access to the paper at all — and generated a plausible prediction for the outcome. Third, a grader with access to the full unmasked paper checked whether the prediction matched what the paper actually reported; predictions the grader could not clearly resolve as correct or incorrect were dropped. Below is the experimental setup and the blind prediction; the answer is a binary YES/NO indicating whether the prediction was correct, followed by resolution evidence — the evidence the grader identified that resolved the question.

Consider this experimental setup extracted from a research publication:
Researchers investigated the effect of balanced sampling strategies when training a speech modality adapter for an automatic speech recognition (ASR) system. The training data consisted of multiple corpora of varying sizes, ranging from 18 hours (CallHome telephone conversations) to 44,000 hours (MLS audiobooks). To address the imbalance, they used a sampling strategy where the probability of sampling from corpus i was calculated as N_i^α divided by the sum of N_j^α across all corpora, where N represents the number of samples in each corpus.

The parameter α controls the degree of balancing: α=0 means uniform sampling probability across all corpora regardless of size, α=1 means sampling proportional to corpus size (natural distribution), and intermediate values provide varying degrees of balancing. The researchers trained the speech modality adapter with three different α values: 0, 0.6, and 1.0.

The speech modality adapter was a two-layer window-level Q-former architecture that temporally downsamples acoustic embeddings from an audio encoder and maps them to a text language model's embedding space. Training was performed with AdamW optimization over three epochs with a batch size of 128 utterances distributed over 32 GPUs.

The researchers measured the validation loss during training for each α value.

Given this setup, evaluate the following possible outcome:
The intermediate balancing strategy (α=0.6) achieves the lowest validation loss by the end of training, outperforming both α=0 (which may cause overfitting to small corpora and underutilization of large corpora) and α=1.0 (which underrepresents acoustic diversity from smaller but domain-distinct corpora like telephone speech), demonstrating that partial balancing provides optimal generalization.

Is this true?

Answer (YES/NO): NO